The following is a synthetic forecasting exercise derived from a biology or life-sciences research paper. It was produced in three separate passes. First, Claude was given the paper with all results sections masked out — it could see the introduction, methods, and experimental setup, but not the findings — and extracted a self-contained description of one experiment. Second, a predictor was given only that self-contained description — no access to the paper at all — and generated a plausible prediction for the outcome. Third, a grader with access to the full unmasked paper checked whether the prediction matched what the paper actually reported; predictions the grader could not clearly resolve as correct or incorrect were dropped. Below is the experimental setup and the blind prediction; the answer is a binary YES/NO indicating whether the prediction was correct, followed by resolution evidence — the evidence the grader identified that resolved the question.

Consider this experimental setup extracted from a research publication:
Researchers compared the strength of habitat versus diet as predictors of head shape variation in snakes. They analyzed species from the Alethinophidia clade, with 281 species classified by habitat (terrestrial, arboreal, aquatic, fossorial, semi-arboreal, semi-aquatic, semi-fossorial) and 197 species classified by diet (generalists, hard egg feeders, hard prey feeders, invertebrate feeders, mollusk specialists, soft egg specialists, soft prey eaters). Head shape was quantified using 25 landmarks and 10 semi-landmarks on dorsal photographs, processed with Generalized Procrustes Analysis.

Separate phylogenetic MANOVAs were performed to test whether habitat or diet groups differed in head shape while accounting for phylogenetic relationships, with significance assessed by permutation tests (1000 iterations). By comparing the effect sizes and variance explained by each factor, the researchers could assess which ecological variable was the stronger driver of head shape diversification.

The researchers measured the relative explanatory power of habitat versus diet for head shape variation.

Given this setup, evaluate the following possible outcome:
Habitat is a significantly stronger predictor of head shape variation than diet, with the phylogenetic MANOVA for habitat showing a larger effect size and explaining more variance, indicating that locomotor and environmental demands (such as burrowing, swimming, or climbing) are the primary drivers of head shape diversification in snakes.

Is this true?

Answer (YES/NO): YES